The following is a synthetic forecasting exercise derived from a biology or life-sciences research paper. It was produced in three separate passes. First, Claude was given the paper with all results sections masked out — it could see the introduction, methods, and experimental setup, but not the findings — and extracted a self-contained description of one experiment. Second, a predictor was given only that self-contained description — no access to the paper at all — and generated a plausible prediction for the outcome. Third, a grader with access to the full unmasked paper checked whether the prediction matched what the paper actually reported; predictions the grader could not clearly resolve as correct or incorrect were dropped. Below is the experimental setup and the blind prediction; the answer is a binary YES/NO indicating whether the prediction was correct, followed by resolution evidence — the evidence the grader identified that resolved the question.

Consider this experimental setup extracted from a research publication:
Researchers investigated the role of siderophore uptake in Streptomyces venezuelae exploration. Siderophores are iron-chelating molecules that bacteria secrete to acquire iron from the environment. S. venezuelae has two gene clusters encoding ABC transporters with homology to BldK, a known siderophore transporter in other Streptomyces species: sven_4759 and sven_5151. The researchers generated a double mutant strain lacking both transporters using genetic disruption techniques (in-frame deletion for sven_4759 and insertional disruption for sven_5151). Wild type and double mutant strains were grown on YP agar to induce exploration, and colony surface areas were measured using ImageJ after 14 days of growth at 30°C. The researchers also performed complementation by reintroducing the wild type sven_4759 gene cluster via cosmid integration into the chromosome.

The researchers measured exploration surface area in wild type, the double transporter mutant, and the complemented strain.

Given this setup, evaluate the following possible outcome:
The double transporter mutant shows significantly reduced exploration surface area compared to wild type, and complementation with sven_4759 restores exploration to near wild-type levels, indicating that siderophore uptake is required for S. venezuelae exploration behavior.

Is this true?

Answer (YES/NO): NO